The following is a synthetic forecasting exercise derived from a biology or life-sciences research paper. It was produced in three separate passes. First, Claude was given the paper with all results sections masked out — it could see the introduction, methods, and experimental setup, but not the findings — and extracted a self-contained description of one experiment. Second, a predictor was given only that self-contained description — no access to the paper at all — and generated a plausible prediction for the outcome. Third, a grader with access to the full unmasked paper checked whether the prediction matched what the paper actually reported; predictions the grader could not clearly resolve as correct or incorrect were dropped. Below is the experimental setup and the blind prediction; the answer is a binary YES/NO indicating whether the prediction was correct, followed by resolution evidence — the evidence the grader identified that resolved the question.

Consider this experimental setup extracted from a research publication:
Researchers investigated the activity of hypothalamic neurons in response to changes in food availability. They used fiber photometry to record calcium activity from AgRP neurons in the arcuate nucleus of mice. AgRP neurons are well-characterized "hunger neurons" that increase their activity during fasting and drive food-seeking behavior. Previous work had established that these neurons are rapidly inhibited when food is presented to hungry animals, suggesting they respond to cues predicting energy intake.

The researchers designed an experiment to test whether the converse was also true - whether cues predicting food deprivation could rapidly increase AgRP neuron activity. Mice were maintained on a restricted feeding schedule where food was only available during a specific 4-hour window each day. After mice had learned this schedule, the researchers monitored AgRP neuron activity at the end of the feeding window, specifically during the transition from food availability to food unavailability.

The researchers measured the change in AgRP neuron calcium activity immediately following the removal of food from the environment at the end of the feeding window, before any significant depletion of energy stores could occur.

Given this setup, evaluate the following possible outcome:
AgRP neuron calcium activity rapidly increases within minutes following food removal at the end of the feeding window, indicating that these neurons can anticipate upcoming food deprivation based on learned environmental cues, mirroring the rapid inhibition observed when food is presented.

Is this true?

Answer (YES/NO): NO